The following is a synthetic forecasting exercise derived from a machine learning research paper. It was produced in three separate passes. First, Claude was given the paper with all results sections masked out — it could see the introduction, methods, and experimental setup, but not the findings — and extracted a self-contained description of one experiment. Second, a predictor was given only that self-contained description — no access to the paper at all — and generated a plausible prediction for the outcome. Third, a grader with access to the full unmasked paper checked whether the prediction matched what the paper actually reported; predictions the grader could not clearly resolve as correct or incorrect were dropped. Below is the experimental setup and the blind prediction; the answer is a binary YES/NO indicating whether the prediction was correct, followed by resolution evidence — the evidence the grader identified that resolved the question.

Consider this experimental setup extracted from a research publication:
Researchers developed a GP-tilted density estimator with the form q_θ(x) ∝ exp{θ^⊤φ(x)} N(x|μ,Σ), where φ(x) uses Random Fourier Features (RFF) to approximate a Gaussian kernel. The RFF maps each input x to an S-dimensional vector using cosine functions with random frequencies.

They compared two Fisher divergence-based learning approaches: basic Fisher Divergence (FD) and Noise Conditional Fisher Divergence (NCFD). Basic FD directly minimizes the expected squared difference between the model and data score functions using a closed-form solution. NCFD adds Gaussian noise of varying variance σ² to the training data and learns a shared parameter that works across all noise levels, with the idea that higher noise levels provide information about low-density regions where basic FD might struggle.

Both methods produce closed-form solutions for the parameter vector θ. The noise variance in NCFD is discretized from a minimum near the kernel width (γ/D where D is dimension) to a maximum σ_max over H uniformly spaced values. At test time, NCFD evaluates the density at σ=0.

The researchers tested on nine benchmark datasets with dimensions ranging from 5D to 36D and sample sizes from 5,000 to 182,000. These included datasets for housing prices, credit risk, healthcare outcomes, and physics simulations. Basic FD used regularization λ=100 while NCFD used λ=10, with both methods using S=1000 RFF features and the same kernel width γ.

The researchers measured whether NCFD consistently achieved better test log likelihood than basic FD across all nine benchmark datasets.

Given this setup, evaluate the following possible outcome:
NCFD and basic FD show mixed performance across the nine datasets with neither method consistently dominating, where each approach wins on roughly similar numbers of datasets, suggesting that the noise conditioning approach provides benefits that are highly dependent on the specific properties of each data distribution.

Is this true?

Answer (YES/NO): NO